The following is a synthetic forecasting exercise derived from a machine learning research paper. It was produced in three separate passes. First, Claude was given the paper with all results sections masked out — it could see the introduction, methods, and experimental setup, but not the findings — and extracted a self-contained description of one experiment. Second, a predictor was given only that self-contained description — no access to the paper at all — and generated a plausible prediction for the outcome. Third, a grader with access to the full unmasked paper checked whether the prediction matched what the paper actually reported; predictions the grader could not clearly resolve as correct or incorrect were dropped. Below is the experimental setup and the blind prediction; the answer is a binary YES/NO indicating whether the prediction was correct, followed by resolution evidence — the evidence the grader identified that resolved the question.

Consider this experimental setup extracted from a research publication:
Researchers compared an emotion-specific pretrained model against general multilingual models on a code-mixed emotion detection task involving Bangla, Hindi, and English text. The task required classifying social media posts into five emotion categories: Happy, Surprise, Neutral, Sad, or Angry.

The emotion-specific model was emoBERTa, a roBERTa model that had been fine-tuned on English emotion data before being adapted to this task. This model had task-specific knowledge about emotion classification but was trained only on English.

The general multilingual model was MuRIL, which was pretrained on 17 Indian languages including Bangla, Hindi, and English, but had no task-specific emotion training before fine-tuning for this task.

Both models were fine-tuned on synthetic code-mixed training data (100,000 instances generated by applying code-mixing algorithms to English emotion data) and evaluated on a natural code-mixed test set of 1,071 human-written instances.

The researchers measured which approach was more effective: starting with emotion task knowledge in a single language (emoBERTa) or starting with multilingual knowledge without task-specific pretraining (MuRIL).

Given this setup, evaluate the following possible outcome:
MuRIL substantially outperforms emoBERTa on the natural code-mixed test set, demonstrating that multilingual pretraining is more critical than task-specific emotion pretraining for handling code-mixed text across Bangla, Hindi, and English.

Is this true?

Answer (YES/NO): YES